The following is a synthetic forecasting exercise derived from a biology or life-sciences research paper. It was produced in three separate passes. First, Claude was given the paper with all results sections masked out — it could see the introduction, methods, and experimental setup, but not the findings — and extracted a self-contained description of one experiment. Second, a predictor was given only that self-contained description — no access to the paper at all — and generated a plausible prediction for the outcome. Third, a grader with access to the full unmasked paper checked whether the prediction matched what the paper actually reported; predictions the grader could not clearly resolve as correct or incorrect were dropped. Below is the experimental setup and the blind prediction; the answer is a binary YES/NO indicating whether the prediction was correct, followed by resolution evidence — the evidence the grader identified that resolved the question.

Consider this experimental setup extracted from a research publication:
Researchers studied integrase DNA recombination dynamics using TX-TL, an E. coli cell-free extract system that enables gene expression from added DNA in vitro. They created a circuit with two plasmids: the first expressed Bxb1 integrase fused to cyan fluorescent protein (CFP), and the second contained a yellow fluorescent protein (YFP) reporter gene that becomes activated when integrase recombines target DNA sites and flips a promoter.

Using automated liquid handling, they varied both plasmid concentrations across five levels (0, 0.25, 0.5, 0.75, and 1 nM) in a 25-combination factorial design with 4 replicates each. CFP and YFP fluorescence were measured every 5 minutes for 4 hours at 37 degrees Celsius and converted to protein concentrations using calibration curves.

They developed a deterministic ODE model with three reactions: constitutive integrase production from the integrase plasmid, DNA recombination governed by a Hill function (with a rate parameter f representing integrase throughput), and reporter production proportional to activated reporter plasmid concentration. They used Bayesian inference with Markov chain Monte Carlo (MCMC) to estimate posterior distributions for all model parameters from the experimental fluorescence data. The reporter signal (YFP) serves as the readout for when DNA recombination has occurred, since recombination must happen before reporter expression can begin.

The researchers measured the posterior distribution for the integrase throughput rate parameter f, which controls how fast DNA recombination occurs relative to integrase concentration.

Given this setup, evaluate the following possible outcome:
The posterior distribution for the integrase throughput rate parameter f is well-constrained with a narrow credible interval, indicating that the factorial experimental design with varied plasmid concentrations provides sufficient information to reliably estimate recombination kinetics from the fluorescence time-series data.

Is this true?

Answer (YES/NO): NO